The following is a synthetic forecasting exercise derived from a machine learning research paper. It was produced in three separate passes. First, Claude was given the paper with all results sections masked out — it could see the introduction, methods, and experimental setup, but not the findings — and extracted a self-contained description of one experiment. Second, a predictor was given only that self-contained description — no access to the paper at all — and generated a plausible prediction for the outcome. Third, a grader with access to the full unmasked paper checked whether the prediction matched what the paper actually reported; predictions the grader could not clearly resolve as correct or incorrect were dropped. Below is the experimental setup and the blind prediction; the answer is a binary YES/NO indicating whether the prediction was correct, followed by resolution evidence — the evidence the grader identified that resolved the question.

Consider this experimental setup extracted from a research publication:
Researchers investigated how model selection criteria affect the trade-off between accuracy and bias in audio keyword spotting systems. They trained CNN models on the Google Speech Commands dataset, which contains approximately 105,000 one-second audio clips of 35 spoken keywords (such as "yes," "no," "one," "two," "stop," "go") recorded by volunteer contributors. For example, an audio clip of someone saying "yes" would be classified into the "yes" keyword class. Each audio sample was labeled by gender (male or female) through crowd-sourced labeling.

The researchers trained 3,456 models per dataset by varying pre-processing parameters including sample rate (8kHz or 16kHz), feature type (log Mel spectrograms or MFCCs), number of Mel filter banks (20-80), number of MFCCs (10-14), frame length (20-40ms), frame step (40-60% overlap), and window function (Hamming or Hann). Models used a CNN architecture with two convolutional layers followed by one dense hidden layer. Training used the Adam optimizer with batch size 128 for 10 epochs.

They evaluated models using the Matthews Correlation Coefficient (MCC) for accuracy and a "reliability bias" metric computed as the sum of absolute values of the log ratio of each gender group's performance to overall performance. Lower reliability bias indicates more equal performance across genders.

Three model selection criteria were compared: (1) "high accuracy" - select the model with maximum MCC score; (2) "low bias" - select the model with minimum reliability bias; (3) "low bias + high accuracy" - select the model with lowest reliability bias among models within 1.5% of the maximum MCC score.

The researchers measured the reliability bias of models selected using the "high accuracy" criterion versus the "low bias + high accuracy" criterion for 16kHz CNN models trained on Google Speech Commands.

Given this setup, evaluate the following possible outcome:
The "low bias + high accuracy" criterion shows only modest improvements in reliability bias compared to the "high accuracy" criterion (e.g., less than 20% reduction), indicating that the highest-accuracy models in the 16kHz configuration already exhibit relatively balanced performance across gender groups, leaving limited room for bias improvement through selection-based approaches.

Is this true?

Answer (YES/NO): NO